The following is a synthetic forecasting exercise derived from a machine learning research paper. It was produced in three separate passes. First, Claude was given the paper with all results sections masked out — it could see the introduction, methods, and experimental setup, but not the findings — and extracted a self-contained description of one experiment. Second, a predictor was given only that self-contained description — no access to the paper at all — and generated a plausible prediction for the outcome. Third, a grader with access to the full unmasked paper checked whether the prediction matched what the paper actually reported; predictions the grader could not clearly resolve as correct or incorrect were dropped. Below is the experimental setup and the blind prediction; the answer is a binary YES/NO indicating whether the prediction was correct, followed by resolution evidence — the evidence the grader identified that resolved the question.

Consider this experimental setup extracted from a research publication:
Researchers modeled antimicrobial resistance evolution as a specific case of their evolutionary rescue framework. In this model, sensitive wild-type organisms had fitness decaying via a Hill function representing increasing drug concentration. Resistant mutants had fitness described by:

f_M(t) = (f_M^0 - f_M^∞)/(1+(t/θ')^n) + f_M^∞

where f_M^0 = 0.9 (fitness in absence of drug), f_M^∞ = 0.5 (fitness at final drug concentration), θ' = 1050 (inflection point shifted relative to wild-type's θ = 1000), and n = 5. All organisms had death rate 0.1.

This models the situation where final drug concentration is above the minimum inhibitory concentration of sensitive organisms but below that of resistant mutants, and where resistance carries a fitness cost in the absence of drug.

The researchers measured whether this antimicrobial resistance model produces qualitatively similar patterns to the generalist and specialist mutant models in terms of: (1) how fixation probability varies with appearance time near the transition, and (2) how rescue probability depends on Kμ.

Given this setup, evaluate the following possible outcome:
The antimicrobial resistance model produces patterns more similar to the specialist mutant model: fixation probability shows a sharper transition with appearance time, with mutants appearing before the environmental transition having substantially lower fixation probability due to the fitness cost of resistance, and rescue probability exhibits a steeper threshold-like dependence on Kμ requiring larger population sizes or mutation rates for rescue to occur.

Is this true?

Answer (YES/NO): NO